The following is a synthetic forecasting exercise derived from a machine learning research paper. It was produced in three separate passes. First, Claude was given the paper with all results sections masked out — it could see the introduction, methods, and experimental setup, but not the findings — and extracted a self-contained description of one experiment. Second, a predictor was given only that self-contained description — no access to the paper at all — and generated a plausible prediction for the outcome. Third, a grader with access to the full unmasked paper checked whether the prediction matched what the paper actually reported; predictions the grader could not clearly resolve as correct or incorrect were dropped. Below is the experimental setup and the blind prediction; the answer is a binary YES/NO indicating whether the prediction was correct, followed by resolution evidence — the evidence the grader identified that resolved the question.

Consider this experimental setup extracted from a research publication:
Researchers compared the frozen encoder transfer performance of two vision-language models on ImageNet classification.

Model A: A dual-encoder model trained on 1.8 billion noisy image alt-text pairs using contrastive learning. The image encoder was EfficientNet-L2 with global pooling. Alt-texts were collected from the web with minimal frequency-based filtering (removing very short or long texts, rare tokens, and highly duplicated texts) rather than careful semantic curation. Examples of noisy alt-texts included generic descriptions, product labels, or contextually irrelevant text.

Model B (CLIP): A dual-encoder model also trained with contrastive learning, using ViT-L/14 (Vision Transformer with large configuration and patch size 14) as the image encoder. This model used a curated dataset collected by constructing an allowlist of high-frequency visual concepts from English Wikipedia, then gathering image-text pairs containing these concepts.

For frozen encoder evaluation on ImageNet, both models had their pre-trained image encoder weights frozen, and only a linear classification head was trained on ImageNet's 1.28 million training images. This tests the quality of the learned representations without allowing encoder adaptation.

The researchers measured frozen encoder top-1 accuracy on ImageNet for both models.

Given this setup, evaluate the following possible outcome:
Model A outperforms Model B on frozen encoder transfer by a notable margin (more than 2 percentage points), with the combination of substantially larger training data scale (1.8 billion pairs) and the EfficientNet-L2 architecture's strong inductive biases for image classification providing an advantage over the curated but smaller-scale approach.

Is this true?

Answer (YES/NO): NO